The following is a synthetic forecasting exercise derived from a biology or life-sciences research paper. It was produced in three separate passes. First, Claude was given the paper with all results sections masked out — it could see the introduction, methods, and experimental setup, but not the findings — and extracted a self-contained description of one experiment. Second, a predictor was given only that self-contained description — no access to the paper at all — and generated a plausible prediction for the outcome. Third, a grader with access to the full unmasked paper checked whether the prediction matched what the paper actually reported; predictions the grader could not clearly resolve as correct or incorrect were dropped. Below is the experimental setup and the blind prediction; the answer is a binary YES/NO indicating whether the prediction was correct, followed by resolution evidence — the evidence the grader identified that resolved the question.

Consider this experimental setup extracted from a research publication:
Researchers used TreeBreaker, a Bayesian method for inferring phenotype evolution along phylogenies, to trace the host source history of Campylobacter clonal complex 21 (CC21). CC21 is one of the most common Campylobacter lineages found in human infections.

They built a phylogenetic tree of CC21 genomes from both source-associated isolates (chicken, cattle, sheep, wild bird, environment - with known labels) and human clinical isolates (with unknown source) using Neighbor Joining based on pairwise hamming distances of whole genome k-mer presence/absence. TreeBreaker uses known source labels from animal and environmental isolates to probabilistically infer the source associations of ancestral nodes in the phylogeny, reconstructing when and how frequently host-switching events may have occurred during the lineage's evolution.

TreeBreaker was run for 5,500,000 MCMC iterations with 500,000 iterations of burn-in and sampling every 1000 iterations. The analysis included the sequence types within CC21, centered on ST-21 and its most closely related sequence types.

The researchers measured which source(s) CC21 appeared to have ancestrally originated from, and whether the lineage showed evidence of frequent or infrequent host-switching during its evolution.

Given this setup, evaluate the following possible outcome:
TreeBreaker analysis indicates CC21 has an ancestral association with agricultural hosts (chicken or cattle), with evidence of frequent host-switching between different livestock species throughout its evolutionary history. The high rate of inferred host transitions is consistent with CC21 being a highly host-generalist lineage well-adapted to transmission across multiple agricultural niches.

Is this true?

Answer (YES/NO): NO